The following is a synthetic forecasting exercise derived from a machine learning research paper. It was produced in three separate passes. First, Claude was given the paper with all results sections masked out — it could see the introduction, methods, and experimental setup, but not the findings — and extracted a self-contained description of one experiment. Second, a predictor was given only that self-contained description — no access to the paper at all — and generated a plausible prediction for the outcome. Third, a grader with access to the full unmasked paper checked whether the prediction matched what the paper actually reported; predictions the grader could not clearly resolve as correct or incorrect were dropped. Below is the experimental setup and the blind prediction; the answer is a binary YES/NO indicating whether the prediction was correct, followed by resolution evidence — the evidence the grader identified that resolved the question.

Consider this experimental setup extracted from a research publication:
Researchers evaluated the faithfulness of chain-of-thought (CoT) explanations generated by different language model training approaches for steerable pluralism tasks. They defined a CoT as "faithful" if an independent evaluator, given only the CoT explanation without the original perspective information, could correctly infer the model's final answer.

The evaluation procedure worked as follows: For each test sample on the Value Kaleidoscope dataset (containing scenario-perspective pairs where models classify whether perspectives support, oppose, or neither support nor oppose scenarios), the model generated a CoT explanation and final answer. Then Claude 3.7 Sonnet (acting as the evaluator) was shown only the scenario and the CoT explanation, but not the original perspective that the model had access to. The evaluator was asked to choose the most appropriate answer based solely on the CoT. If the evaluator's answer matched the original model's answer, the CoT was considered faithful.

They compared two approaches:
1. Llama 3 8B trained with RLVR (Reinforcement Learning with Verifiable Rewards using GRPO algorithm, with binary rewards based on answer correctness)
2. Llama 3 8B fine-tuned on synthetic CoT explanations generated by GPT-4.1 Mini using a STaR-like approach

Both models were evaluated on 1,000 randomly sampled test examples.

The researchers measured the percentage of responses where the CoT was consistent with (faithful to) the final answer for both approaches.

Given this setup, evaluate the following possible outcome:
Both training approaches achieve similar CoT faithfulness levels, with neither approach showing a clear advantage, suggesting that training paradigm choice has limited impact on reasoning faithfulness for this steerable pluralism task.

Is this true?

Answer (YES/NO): NO